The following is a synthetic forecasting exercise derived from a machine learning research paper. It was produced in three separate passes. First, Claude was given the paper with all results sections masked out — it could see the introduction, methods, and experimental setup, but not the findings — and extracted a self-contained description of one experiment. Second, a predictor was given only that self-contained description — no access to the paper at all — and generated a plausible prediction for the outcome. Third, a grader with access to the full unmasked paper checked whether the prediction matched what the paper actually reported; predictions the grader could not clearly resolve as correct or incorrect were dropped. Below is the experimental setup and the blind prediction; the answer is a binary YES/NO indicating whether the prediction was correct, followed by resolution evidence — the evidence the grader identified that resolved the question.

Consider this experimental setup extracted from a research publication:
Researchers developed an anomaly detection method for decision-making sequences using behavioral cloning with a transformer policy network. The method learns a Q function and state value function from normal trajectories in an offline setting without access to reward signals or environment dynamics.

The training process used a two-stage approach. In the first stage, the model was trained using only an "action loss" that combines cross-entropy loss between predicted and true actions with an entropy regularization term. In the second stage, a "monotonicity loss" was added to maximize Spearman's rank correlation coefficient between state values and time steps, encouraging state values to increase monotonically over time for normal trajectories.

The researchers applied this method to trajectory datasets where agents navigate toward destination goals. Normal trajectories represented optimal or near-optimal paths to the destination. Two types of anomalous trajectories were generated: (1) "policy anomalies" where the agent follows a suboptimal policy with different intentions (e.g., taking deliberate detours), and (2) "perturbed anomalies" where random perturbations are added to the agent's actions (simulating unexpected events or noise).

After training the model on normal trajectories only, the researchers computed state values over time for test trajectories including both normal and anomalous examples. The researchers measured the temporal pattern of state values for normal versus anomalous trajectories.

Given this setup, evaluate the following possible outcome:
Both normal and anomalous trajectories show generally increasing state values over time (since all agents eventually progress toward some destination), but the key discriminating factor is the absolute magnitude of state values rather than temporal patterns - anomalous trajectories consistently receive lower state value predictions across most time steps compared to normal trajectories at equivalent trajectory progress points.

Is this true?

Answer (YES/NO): NO